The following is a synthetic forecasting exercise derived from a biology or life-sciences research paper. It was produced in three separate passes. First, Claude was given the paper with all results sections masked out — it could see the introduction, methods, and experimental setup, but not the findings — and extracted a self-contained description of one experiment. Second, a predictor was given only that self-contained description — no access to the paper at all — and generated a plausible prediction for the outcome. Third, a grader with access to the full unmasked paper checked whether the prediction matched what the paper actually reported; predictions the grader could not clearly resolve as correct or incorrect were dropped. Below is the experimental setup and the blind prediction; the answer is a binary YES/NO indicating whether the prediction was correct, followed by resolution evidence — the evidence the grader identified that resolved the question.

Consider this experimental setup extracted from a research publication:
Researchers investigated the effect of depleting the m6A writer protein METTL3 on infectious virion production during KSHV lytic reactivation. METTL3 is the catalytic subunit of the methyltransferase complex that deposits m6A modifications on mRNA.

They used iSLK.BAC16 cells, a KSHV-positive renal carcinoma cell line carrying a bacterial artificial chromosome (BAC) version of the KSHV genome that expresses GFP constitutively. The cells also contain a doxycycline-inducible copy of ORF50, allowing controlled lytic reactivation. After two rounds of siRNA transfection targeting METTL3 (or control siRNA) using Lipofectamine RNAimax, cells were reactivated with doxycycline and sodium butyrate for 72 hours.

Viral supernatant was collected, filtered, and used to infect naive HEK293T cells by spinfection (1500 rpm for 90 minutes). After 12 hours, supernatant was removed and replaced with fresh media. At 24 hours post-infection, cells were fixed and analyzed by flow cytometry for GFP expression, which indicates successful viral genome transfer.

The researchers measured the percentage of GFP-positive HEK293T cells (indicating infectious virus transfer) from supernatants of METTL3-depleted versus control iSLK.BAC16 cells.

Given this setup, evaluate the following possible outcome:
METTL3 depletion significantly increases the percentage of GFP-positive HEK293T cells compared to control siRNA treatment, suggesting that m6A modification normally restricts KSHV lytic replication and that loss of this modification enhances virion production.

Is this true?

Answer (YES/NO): NO